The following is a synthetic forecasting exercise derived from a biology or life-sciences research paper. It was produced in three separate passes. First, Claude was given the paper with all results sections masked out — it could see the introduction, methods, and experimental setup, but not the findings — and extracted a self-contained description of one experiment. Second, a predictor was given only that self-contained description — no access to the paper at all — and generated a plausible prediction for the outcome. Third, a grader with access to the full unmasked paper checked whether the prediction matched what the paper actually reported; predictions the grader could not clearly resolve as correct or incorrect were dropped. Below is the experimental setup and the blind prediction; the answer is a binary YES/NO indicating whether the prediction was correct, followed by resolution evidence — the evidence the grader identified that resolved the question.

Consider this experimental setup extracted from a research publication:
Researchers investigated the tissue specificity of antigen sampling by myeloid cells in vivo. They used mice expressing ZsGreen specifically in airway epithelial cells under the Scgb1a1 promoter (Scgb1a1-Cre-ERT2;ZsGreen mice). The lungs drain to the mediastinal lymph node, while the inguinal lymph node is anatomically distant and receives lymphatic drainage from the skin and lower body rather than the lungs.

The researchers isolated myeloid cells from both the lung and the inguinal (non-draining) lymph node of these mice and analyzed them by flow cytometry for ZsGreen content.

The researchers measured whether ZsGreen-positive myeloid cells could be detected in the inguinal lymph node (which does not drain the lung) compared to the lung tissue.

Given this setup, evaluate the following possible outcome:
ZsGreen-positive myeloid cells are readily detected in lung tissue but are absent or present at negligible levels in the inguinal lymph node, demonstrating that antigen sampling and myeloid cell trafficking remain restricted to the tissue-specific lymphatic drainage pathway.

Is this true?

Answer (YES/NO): YES